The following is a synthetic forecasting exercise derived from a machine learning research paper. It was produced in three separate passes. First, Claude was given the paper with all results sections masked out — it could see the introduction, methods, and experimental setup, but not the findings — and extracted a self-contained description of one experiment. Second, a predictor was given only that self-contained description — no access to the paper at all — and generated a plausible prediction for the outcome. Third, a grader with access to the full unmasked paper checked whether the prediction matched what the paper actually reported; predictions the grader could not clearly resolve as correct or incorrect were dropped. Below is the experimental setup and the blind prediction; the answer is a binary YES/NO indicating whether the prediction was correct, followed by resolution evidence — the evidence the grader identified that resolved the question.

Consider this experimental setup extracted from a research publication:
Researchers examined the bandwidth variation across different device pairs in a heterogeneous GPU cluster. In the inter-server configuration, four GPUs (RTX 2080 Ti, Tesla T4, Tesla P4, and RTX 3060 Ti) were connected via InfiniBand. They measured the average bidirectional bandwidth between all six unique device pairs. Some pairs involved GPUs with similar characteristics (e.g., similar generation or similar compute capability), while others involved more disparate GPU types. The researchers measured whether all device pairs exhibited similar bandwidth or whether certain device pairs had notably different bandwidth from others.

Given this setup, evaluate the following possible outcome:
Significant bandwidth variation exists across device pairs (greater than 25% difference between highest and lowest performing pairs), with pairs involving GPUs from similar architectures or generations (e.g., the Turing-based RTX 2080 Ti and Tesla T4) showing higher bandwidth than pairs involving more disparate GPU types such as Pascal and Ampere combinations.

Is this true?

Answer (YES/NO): NO